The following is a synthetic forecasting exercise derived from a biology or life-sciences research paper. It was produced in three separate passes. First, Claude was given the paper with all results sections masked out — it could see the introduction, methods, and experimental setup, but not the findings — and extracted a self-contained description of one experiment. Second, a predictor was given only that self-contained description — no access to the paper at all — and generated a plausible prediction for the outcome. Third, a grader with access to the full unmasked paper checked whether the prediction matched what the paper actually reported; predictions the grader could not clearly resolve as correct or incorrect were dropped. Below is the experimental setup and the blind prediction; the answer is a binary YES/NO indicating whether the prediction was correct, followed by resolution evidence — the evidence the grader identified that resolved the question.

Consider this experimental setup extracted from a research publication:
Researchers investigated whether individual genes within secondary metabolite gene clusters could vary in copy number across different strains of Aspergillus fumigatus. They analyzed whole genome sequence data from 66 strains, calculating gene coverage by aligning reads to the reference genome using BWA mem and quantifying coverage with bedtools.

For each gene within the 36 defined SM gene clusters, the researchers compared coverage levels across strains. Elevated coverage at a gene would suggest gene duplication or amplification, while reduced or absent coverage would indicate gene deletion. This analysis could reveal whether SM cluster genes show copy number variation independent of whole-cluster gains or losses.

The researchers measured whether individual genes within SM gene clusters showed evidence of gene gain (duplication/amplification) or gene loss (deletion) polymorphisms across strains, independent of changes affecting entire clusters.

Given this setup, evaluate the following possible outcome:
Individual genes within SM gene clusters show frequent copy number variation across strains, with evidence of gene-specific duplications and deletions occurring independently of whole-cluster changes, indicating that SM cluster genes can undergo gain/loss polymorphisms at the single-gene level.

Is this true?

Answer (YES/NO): NO